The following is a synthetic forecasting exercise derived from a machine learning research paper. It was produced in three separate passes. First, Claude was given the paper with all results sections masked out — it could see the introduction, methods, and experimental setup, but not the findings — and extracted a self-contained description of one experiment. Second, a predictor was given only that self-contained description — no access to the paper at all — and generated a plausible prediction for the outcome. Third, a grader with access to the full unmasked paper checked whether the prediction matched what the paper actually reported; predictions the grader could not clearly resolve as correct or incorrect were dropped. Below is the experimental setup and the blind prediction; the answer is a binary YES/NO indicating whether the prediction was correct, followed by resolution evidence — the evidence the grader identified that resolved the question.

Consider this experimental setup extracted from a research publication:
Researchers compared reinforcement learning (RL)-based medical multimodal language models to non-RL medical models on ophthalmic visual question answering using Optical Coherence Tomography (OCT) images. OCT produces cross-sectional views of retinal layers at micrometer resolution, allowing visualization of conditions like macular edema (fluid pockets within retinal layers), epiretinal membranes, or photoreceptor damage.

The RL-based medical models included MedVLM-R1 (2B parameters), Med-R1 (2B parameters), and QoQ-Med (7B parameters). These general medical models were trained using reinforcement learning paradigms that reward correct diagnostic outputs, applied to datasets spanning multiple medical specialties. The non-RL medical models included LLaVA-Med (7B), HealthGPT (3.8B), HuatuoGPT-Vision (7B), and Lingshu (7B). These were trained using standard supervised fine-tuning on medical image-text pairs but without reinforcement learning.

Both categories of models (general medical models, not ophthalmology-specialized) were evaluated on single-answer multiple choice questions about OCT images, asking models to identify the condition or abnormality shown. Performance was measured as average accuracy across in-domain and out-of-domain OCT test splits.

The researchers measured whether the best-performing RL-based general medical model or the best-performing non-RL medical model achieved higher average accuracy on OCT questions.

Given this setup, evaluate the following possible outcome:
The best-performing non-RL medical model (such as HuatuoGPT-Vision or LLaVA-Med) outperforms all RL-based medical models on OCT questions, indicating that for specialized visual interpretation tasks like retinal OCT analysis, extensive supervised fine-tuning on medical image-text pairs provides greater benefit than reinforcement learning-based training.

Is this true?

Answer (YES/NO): YES